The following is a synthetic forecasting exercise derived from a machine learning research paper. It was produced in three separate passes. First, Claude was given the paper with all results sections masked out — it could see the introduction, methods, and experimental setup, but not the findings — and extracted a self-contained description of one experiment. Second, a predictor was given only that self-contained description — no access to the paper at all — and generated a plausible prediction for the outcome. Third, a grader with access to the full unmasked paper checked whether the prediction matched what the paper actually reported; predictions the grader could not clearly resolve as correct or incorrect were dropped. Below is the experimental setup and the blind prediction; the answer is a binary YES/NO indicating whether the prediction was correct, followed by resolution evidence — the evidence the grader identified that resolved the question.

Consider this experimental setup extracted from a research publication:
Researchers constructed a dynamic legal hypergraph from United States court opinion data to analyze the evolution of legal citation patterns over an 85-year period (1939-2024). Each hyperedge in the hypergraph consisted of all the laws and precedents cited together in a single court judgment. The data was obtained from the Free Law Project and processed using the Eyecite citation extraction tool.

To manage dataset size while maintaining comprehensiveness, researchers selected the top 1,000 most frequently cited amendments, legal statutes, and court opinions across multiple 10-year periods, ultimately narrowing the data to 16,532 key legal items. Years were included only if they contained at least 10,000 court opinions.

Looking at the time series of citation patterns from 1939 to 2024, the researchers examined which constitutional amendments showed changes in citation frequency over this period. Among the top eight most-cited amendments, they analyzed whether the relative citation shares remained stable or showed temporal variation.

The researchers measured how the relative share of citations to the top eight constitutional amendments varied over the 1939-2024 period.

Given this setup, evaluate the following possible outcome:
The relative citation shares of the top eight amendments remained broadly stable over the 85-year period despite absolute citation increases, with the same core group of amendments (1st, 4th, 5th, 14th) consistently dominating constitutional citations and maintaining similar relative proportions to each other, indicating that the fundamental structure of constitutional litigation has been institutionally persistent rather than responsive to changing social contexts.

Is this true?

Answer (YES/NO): NO